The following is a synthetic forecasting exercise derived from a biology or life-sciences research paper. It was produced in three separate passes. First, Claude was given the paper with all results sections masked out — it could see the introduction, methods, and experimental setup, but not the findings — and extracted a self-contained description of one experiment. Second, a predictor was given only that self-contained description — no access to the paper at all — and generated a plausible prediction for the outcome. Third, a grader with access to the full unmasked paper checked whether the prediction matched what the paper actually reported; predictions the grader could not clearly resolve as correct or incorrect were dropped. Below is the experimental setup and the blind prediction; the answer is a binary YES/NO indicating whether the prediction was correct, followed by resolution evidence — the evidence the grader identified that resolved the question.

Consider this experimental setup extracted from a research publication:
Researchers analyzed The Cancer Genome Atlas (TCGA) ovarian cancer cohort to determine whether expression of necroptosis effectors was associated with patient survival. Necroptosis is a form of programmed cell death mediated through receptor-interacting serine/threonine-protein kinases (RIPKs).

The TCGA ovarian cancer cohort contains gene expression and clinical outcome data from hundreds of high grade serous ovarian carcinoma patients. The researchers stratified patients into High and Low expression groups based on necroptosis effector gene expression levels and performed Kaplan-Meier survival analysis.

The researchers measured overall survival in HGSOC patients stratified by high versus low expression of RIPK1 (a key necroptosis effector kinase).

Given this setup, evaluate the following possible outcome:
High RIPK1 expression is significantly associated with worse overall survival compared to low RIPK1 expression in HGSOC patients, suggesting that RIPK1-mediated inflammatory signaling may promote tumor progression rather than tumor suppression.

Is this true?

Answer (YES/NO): NO